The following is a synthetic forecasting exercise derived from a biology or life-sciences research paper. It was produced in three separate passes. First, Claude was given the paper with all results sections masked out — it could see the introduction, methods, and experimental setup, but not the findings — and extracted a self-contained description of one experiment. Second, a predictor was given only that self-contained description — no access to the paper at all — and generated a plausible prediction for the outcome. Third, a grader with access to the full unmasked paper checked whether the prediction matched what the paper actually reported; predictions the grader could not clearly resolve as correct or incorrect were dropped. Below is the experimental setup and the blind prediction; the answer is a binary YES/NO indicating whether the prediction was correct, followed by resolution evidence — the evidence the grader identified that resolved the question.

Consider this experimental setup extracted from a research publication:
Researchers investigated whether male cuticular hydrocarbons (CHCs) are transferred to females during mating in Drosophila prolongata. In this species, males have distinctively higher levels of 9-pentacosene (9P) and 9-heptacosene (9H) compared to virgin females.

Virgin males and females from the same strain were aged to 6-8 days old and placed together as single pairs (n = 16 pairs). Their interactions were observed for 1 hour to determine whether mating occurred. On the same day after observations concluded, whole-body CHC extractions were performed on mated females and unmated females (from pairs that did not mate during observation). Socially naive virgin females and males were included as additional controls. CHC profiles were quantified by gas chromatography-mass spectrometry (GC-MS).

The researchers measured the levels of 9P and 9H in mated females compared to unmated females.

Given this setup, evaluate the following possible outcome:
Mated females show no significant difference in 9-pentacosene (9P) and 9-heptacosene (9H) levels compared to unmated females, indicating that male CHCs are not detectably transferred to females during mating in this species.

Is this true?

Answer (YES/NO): YES